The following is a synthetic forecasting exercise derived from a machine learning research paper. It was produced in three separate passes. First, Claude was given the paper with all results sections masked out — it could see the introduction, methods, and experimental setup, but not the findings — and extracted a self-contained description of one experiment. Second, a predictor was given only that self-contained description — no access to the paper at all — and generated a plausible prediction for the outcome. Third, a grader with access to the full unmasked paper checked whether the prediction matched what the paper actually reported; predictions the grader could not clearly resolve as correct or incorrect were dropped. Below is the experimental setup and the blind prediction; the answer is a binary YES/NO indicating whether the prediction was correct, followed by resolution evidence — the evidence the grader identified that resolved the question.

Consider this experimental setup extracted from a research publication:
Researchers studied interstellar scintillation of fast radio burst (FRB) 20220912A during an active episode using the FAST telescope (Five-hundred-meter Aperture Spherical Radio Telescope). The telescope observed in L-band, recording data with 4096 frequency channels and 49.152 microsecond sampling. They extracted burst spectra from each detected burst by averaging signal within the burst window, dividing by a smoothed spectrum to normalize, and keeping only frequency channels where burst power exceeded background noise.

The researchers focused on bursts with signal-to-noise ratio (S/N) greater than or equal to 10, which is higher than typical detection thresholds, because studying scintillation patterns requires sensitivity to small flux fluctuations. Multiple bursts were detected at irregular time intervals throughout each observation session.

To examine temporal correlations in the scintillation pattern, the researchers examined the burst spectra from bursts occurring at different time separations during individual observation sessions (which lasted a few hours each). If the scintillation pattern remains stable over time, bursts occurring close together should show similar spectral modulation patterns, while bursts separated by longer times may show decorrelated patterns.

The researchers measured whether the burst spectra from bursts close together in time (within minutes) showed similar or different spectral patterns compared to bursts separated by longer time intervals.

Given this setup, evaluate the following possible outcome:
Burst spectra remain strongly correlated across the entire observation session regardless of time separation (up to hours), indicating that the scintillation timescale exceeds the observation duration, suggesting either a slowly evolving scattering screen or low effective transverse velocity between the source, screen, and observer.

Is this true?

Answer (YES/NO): NO